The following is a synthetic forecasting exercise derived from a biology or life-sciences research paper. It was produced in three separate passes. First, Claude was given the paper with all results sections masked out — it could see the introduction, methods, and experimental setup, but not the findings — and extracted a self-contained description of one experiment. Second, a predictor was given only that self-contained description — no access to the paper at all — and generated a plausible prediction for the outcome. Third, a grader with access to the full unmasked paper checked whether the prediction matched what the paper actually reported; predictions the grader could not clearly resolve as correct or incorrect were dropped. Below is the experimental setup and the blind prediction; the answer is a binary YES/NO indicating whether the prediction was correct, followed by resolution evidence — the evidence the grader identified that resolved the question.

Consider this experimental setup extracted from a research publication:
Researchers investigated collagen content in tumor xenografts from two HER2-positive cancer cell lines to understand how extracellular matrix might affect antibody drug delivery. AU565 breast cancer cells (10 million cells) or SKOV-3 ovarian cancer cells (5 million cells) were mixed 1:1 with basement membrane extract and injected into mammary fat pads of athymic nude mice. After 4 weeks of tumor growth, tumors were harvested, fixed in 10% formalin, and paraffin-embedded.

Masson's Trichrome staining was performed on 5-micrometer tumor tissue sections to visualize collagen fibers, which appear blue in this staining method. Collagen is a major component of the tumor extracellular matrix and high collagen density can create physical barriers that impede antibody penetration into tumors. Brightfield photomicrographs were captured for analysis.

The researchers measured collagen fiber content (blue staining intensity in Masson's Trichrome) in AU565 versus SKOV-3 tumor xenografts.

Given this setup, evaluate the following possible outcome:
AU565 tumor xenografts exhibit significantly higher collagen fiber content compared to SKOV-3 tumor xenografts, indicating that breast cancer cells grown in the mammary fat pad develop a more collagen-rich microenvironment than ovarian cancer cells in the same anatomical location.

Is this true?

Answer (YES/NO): NO